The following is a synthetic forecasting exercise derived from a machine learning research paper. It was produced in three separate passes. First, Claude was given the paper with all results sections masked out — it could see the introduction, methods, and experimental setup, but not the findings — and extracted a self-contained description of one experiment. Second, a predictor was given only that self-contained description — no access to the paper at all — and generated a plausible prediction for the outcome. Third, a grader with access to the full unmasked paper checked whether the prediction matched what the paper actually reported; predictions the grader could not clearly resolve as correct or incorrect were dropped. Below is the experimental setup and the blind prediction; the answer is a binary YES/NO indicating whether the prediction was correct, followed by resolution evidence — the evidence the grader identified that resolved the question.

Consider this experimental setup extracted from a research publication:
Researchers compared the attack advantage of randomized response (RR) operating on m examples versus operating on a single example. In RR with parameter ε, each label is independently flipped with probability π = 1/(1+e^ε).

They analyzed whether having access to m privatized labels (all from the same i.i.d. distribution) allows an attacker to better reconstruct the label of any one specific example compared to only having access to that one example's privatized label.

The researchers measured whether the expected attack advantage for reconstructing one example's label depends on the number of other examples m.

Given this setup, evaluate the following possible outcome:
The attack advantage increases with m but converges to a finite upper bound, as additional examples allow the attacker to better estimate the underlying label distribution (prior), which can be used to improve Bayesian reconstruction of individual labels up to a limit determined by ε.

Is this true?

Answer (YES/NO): NO